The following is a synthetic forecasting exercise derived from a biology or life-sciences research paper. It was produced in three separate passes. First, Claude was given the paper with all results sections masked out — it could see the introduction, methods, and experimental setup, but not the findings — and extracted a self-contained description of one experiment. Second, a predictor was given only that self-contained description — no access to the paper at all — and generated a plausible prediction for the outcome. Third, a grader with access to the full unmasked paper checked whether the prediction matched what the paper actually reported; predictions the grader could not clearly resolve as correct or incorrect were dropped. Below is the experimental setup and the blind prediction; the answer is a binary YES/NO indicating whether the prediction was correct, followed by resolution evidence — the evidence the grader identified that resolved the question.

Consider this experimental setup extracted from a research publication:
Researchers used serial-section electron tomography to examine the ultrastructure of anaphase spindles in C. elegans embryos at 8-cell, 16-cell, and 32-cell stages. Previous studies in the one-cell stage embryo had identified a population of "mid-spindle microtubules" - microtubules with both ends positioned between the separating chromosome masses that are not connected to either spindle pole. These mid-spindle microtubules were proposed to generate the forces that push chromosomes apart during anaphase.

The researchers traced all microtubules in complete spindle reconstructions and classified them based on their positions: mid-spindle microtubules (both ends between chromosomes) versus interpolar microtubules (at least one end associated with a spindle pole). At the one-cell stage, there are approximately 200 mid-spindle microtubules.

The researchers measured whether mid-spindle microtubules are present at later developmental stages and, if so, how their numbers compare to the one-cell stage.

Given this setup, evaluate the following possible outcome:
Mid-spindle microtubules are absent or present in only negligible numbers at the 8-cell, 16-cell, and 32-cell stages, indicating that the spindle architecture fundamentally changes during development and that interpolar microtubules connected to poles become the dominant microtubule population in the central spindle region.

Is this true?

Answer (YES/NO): NO